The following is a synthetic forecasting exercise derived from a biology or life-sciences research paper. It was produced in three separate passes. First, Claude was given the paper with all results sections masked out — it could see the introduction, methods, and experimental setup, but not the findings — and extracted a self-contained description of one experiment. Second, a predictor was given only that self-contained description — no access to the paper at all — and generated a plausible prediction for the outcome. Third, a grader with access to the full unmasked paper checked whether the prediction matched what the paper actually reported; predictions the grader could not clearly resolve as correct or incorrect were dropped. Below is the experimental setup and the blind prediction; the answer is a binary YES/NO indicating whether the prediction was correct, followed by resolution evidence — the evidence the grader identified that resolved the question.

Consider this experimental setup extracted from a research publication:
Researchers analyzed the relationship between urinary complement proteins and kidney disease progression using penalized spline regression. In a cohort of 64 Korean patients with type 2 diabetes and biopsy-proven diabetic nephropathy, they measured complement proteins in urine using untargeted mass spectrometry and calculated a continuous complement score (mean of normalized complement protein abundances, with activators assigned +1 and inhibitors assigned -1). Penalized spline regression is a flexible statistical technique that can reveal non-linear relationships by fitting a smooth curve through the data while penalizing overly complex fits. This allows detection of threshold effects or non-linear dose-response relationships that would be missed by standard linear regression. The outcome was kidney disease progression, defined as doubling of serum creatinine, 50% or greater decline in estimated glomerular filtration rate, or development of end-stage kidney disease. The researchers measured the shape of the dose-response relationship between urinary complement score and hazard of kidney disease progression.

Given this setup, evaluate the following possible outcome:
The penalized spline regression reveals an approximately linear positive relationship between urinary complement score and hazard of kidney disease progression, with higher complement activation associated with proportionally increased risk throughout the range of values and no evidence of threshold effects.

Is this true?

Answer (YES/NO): YES